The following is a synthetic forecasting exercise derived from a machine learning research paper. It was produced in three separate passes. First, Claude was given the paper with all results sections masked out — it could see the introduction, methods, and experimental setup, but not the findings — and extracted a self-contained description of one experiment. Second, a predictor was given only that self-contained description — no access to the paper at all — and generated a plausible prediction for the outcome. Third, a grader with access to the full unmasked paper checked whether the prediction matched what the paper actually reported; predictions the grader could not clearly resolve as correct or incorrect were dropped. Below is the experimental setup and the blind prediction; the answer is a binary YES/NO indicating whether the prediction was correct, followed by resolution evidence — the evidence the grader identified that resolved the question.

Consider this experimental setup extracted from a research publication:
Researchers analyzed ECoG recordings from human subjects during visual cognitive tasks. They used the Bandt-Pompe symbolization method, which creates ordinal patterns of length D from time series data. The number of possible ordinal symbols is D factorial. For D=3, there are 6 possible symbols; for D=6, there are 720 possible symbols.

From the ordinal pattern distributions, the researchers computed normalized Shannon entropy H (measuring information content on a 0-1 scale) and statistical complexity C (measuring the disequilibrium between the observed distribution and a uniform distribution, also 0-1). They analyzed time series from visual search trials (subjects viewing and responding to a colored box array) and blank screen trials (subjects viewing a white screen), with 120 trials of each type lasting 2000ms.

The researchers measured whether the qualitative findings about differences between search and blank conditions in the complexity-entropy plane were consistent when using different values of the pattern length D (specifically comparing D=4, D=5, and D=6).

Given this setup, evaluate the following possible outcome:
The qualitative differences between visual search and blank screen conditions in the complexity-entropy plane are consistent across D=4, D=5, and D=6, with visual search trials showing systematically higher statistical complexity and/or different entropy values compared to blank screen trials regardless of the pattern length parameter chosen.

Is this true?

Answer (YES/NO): NO